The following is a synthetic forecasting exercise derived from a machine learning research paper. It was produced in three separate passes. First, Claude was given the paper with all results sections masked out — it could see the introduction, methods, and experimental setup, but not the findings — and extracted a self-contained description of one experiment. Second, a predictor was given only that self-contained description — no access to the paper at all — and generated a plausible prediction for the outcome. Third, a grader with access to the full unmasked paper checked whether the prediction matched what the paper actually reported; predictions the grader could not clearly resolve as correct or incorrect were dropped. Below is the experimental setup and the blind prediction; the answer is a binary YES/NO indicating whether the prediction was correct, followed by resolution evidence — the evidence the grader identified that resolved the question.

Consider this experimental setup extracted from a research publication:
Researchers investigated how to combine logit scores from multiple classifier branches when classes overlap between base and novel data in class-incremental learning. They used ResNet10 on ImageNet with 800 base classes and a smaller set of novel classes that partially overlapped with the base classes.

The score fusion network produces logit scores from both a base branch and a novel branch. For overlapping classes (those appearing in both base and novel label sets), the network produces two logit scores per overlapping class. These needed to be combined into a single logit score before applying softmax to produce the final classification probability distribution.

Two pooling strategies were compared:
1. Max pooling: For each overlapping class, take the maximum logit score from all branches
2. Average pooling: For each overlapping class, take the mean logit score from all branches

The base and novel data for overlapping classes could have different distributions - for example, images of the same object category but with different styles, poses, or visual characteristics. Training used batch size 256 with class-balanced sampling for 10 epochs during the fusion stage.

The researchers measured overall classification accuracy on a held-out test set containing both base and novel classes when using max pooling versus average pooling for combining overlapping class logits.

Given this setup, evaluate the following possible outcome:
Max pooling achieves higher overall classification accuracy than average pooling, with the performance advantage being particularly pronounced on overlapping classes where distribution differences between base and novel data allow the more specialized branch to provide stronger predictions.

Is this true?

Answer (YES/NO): YES